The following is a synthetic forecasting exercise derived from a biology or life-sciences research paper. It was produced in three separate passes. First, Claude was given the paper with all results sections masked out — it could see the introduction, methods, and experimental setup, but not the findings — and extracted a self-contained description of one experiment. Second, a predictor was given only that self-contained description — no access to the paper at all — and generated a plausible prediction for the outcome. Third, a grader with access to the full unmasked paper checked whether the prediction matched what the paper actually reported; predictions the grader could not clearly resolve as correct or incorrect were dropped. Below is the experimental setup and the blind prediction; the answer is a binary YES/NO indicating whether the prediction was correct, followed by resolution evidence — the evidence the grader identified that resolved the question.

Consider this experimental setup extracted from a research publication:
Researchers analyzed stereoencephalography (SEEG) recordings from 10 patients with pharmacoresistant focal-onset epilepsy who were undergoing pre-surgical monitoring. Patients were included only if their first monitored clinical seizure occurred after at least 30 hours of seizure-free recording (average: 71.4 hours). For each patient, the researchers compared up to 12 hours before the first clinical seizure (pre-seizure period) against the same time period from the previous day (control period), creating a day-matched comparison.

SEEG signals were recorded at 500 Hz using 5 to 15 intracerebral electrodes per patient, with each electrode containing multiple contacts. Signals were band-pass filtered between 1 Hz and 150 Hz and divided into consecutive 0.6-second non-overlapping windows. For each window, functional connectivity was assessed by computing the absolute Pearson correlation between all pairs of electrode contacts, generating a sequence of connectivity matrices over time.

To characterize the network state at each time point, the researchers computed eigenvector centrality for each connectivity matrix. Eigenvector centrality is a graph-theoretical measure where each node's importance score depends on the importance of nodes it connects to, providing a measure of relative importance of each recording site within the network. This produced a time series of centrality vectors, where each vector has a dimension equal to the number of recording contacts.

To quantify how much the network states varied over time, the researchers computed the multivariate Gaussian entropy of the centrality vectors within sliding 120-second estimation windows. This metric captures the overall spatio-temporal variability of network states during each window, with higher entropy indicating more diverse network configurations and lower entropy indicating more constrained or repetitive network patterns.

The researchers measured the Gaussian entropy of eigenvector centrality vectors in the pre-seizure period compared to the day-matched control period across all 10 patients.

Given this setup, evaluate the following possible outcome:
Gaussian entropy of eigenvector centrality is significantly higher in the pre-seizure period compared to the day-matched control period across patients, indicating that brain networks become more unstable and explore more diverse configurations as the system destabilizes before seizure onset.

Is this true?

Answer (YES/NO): NO